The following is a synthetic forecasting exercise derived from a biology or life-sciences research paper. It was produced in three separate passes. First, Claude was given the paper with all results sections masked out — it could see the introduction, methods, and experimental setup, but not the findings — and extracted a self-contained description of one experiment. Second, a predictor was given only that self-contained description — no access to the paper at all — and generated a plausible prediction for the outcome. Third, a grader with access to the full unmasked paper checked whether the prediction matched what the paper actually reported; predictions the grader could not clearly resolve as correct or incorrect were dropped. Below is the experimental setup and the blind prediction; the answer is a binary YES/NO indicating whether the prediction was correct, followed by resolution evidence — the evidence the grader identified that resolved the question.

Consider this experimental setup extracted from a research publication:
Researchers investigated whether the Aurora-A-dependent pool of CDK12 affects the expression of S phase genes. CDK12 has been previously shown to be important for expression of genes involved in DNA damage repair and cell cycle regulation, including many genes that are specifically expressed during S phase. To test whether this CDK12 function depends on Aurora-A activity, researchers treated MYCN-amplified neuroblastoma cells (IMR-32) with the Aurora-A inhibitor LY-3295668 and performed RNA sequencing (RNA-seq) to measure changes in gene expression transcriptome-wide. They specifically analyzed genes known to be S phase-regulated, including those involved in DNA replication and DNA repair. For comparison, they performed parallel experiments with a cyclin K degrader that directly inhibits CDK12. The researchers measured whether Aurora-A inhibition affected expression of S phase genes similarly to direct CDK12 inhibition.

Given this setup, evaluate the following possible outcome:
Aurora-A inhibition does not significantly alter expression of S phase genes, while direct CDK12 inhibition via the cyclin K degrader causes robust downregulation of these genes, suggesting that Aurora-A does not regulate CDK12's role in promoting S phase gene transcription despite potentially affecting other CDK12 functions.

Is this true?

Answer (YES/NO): YES